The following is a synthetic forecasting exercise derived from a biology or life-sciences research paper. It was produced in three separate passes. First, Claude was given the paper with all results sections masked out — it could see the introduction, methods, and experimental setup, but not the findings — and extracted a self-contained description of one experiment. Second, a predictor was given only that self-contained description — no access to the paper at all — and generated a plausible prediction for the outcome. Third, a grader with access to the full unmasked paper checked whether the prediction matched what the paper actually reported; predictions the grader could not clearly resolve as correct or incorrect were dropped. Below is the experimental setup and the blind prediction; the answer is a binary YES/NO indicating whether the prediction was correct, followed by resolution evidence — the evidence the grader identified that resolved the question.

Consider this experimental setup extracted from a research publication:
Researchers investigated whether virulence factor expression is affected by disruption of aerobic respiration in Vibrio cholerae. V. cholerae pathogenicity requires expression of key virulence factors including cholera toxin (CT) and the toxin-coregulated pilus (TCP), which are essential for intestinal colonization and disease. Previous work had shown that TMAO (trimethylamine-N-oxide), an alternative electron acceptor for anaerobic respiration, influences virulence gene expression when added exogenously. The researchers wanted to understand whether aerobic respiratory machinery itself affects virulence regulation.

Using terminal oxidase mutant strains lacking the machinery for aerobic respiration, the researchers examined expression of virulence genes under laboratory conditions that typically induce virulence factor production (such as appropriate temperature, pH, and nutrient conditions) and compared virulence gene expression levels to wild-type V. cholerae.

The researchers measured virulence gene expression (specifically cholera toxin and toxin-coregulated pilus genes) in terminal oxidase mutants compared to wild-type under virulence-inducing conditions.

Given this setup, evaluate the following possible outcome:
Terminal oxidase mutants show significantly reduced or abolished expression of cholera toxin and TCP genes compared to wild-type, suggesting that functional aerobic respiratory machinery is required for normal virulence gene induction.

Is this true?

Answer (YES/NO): NO